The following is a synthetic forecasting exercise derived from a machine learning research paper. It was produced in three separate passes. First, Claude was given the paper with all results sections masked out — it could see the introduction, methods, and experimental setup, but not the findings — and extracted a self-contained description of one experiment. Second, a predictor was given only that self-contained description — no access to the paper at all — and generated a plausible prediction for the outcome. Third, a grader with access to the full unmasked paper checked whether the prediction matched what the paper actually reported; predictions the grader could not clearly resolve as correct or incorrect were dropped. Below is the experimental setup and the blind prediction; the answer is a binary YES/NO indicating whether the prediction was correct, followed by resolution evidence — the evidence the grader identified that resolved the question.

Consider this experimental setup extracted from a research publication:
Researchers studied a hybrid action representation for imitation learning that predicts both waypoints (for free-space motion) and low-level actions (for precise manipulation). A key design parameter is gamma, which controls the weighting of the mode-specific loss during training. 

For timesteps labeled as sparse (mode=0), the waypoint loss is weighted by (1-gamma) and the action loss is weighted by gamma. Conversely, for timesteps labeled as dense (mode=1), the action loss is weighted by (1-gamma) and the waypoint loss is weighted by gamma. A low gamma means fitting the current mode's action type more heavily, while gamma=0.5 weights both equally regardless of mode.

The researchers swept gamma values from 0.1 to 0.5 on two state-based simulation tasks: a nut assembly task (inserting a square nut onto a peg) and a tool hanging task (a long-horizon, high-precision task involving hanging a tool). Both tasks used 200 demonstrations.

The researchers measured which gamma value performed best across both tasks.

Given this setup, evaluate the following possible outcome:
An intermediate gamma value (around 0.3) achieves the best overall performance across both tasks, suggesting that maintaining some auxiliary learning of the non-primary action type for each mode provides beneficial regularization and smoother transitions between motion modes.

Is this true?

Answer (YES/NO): NO